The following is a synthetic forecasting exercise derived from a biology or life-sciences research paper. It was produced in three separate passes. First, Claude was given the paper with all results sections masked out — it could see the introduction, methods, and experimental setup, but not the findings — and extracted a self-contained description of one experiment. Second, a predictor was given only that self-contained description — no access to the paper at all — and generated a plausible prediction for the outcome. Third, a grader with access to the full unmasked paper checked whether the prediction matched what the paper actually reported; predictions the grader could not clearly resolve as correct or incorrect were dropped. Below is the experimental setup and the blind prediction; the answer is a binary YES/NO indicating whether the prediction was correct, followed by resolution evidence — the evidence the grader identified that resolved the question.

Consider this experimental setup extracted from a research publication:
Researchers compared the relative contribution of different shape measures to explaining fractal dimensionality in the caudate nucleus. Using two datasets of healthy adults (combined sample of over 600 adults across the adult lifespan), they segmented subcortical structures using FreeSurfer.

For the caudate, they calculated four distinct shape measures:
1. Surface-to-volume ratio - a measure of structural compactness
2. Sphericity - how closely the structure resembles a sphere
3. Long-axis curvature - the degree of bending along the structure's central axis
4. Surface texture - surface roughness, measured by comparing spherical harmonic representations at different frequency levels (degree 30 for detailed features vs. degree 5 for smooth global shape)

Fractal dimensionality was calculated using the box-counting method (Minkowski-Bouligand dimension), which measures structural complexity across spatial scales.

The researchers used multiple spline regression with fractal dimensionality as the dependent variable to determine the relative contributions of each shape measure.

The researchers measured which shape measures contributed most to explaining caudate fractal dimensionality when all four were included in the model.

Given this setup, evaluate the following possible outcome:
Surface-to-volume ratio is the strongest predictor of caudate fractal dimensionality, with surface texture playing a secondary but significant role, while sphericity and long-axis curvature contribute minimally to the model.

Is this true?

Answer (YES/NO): NO